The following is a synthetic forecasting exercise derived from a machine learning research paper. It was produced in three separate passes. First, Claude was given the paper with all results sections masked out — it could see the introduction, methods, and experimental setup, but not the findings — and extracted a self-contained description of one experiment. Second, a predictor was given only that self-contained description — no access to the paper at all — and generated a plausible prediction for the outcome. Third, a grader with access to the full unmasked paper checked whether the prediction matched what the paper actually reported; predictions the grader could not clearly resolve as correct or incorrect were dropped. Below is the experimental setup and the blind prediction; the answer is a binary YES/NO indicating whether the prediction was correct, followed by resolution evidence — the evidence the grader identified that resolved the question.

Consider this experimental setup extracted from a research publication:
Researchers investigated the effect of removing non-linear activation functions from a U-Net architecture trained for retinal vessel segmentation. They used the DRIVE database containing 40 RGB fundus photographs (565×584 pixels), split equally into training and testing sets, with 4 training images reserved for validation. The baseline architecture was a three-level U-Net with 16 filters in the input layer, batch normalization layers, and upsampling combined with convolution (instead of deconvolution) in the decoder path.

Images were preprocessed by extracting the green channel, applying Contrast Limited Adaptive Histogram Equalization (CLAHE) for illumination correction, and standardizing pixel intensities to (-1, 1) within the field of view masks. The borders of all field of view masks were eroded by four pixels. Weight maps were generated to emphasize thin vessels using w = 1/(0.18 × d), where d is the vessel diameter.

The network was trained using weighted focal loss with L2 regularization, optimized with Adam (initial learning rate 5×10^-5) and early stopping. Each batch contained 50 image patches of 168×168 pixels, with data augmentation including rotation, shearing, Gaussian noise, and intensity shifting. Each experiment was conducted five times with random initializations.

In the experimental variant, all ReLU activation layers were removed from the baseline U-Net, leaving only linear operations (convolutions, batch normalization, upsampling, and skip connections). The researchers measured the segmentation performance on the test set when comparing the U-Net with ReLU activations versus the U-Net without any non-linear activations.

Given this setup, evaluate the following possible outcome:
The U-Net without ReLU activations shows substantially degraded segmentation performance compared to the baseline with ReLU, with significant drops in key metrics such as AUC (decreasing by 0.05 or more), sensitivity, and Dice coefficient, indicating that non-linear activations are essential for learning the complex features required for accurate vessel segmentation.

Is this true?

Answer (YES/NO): NO